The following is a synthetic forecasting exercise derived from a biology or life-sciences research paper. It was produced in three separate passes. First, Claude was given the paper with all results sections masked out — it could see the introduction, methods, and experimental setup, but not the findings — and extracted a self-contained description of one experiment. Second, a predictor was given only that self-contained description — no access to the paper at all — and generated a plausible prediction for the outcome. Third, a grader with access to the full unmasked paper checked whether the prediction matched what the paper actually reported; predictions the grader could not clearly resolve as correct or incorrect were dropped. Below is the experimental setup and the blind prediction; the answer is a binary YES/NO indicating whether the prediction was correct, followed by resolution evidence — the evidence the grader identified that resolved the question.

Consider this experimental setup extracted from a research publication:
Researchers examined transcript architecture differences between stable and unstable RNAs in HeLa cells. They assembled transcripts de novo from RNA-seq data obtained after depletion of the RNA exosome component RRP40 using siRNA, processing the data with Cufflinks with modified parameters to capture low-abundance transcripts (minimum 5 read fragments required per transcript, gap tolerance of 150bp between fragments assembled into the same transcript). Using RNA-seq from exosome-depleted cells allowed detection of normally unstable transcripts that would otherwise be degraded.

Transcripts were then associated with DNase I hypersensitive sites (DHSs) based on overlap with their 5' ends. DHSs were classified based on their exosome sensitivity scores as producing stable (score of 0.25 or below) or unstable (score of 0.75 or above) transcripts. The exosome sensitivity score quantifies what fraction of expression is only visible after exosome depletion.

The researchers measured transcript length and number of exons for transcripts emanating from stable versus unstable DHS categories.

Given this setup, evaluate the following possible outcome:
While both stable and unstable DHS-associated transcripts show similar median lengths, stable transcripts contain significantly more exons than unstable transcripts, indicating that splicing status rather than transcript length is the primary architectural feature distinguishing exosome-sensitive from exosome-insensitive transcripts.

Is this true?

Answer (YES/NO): NO